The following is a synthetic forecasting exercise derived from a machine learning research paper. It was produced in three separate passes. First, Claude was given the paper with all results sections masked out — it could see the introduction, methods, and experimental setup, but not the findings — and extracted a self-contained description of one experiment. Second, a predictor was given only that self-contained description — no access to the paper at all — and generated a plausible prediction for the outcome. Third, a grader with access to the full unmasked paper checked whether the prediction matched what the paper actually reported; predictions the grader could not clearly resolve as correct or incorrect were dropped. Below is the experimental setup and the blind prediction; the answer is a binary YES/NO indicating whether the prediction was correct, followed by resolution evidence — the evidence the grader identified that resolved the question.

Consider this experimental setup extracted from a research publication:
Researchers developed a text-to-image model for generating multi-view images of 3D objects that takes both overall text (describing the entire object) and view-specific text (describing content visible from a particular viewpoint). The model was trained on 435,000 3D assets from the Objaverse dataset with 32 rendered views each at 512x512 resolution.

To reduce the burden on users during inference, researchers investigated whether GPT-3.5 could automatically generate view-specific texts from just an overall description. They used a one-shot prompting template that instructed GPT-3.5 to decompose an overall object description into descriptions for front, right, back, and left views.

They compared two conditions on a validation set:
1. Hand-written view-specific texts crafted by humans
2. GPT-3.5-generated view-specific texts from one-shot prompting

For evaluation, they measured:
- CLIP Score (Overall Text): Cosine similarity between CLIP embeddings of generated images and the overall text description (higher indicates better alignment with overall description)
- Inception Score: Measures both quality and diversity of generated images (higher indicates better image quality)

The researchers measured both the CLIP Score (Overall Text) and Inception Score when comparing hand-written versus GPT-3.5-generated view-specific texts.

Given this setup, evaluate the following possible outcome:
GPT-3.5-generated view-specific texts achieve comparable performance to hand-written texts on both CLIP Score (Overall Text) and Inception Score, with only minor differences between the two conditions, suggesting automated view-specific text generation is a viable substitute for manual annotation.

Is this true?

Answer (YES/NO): YES